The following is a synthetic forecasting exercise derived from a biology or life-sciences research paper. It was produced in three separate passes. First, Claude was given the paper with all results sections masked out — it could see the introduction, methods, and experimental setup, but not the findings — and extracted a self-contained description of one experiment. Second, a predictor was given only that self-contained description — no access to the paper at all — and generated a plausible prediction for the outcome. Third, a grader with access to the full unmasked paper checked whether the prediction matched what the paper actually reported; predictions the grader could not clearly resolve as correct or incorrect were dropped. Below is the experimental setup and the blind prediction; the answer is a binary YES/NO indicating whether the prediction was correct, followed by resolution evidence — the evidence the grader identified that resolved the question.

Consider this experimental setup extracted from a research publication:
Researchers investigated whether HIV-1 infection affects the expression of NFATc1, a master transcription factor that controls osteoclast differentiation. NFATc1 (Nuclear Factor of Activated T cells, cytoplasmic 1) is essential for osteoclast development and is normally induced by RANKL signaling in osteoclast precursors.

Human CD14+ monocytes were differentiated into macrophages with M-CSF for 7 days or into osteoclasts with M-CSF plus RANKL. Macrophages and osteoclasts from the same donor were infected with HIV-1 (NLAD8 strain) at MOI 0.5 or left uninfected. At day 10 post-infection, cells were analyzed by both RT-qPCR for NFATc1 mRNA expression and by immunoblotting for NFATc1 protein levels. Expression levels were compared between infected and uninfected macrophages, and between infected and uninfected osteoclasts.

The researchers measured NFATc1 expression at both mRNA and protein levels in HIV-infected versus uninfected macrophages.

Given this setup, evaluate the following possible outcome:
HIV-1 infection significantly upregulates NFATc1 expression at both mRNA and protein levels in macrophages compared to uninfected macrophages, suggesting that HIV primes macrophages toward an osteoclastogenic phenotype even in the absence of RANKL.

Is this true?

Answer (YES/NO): NO